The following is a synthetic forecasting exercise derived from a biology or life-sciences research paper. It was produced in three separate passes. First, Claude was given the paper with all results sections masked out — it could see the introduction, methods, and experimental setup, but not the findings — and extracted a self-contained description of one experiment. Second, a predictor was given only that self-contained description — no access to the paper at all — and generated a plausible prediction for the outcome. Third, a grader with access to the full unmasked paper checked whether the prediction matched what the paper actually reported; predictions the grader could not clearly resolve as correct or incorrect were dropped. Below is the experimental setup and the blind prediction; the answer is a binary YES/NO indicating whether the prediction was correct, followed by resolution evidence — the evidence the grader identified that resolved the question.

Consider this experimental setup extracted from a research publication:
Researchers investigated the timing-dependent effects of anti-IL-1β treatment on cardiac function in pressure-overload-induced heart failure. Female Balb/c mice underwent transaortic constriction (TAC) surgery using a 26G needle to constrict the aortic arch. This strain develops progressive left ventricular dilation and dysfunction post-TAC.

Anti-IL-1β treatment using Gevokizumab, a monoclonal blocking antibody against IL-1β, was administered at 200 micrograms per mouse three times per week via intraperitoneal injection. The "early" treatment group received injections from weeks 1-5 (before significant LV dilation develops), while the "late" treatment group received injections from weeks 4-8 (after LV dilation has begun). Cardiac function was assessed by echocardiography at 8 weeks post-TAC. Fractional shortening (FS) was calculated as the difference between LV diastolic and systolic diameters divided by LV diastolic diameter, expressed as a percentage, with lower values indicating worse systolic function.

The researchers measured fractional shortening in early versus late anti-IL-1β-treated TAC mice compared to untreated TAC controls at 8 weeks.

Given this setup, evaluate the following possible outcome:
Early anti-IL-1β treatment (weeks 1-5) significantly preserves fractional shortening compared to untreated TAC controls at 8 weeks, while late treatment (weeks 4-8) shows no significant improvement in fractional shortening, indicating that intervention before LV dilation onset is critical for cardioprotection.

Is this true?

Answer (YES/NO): NO